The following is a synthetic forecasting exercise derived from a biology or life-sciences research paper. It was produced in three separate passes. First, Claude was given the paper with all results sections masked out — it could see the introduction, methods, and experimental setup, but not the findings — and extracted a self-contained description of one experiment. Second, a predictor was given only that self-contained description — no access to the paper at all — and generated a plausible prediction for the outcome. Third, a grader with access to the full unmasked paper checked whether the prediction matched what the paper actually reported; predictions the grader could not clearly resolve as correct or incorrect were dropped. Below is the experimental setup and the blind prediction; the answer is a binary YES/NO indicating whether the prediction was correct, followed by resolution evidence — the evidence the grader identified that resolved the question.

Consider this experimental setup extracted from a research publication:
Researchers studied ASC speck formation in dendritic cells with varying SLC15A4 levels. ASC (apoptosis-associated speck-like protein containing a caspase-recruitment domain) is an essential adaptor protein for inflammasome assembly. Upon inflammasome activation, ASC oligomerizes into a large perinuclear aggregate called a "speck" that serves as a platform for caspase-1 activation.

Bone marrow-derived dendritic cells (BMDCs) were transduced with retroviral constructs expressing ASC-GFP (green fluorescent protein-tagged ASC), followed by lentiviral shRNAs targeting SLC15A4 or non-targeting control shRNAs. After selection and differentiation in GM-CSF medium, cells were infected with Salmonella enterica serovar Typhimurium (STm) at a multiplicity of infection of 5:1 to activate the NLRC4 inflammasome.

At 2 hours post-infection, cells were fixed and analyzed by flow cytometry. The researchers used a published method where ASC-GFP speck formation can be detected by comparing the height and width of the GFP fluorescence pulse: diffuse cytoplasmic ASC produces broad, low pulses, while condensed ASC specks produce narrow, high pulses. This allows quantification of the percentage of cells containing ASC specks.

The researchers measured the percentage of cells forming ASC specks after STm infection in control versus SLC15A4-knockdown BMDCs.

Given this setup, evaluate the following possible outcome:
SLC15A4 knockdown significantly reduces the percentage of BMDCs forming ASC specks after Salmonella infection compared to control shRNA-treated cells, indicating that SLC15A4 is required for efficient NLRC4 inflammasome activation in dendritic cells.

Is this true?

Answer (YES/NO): NO